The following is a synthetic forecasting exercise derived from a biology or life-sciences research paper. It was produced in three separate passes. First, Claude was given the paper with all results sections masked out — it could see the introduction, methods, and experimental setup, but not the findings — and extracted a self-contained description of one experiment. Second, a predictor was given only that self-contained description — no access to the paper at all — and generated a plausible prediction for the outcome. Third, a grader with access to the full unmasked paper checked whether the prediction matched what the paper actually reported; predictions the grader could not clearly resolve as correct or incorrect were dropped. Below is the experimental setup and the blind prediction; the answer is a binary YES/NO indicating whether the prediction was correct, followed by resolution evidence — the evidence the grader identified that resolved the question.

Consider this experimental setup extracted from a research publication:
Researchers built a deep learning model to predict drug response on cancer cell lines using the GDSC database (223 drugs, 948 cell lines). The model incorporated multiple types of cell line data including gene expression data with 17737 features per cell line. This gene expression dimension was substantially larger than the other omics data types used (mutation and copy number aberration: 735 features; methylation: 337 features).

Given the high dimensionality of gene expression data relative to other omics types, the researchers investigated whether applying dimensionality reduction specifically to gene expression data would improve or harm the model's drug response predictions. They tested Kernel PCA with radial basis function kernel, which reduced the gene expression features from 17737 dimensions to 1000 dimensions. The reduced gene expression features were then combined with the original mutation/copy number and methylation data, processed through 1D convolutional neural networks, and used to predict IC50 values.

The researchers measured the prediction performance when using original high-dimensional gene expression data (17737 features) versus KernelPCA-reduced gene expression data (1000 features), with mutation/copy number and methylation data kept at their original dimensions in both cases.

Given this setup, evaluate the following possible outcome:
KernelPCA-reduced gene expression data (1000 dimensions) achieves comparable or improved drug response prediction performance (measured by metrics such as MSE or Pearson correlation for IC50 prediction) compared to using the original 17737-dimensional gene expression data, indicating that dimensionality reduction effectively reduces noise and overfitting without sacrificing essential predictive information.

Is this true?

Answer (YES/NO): YES